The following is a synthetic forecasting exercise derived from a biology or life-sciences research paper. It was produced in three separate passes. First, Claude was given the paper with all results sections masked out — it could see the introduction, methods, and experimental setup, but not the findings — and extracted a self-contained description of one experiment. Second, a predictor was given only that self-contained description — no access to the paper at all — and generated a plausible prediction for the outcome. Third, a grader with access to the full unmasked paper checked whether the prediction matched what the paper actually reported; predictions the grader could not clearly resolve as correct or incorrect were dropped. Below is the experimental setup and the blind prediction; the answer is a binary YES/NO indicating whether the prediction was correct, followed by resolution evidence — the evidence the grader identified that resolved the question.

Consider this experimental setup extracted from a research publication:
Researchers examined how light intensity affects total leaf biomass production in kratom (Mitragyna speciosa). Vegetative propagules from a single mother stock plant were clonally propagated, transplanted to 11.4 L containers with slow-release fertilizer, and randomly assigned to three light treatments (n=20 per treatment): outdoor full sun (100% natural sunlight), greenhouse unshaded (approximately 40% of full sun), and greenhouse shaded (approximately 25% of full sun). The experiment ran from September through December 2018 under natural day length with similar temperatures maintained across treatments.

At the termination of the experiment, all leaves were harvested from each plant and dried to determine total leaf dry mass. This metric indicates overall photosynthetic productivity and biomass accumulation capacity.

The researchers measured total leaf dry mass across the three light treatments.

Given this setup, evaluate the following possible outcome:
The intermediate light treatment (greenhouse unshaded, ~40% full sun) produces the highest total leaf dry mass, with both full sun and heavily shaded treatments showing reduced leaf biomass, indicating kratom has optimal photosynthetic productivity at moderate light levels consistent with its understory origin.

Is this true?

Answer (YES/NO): NO